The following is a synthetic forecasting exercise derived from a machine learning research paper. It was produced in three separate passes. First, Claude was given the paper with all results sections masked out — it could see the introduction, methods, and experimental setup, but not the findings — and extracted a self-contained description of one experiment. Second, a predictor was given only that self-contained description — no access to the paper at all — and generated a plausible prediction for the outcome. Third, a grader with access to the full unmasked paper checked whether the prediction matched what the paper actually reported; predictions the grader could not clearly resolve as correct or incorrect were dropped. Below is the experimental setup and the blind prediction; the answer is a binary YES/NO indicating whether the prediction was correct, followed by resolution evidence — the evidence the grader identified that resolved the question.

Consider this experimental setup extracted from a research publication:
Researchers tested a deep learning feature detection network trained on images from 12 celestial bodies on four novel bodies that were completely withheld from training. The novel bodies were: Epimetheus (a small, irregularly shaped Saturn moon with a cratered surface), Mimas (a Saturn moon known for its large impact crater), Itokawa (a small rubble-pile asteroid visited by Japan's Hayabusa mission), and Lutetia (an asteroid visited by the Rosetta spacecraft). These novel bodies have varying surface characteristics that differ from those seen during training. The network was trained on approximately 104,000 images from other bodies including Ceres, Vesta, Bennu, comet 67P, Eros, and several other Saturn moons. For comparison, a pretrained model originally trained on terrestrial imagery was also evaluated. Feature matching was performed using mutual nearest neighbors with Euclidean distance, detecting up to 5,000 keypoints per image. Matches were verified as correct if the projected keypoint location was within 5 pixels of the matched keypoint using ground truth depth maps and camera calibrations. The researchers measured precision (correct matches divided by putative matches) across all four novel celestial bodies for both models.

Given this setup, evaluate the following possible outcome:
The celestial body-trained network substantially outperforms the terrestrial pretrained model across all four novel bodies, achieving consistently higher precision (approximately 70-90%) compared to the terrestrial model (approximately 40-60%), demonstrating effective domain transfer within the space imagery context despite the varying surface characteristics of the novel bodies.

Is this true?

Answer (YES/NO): NO